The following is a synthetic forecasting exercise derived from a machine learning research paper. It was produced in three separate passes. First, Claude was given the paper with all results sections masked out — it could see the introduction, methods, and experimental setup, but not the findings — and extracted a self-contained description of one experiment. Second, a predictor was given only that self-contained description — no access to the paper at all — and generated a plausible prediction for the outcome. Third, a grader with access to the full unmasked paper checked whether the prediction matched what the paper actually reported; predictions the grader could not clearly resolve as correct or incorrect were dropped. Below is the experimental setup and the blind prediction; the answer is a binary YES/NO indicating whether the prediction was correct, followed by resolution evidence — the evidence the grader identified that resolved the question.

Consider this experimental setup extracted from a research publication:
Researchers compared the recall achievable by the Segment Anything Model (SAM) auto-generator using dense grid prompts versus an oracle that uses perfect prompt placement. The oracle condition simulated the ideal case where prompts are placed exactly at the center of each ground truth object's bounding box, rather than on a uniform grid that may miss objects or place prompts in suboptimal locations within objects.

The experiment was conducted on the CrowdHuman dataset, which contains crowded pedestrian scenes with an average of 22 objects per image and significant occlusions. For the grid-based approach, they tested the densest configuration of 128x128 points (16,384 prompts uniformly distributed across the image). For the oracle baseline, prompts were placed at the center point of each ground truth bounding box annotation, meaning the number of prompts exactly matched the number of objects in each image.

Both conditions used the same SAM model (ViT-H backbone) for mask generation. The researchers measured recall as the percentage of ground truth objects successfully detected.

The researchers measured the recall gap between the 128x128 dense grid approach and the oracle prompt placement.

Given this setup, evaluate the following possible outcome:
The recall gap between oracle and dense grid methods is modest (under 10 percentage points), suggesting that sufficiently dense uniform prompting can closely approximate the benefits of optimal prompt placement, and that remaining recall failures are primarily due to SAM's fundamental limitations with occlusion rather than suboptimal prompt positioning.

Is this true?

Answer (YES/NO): NO